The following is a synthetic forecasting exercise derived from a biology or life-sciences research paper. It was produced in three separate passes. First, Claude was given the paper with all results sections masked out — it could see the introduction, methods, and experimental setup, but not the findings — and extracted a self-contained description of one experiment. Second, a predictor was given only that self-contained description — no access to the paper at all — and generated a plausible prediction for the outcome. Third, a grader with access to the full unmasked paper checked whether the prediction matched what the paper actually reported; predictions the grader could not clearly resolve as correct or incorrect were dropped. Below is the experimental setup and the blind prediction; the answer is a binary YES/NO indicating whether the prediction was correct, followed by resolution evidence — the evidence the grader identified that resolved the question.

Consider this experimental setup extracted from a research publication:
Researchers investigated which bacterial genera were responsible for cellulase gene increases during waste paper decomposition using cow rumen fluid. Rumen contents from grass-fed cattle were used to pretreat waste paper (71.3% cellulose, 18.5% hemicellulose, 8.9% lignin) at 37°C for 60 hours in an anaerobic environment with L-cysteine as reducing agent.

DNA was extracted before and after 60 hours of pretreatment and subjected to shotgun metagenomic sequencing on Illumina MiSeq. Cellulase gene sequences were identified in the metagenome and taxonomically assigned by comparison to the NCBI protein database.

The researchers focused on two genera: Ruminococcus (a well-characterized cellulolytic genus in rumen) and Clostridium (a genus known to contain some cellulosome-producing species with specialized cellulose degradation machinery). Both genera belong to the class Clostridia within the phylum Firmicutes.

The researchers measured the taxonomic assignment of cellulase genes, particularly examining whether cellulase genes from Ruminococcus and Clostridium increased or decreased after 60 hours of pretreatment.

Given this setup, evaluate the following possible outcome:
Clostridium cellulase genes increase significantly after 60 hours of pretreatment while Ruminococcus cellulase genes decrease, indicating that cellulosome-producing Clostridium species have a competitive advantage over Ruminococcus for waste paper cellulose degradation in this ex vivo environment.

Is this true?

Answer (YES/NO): NO